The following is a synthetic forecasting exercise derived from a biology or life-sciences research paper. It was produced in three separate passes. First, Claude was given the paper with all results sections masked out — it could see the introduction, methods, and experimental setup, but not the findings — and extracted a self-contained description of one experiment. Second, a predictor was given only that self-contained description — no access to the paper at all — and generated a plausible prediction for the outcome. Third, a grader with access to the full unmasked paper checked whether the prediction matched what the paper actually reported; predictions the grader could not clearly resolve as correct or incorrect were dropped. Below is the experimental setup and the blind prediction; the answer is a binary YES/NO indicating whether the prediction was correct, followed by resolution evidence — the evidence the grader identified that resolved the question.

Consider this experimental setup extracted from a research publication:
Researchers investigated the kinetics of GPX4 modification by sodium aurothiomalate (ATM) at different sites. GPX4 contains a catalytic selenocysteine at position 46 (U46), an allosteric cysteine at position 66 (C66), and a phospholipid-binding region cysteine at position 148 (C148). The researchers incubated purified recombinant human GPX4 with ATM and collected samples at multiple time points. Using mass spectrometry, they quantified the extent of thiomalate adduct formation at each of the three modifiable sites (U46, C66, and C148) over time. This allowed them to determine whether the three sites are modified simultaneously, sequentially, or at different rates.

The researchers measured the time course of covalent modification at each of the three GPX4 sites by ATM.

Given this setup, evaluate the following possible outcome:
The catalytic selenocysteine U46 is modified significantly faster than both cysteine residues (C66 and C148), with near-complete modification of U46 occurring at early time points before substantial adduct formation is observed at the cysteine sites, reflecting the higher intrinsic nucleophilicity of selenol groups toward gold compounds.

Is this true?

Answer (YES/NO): YES